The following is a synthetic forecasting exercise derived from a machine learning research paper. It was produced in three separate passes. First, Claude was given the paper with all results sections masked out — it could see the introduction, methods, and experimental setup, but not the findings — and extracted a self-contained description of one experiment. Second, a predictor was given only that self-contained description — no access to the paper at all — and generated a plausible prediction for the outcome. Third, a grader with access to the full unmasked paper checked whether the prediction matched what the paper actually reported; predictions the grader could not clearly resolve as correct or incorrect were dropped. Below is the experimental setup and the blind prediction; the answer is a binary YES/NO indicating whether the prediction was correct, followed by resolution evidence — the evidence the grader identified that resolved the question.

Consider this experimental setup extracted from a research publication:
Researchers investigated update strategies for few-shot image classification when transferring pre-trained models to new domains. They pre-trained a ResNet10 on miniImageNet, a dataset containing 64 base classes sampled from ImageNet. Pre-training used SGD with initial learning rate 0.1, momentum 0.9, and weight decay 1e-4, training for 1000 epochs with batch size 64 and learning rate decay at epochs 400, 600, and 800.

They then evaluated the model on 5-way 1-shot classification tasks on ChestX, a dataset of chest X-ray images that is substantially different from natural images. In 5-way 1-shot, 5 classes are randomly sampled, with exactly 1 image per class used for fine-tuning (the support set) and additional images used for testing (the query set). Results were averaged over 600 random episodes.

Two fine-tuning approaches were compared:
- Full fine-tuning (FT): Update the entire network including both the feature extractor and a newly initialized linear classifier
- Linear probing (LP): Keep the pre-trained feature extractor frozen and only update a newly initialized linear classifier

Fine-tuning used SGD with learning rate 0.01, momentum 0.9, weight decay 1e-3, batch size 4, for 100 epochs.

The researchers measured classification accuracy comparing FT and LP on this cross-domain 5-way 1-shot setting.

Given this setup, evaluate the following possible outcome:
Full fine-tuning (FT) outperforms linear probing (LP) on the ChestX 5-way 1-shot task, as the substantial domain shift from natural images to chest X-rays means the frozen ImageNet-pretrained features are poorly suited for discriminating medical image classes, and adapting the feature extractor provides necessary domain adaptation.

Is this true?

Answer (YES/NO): NO